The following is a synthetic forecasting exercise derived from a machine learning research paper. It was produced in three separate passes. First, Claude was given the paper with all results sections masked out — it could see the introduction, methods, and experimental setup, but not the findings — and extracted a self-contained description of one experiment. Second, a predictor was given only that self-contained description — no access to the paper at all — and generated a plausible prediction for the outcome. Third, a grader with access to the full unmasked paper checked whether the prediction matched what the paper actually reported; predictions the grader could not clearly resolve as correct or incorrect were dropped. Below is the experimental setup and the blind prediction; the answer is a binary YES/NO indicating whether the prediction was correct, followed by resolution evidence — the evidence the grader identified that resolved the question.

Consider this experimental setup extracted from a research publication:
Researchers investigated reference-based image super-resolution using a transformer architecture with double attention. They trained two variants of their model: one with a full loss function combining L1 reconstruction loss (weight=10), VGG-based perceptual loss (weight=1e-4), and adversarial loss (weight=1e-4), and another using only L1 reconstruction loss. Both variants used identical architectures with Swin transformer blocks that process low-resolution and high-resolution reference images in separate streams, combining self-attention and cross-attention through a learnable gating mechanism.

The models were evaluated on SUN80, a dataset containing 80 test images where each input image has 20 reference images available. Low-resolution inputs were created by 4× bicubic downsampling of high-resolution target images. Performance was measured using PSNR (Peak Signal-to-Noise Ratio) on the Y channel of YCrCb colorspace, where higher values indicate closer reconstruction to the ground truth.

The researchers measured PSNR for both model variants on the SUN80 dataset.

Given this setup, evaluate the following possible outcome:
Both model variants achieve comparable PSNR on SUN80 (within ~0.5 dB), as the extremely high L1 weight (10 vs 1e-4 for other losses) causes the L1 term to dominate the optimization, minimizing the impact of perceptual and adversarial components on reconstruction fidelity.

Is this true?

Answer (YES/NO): YES